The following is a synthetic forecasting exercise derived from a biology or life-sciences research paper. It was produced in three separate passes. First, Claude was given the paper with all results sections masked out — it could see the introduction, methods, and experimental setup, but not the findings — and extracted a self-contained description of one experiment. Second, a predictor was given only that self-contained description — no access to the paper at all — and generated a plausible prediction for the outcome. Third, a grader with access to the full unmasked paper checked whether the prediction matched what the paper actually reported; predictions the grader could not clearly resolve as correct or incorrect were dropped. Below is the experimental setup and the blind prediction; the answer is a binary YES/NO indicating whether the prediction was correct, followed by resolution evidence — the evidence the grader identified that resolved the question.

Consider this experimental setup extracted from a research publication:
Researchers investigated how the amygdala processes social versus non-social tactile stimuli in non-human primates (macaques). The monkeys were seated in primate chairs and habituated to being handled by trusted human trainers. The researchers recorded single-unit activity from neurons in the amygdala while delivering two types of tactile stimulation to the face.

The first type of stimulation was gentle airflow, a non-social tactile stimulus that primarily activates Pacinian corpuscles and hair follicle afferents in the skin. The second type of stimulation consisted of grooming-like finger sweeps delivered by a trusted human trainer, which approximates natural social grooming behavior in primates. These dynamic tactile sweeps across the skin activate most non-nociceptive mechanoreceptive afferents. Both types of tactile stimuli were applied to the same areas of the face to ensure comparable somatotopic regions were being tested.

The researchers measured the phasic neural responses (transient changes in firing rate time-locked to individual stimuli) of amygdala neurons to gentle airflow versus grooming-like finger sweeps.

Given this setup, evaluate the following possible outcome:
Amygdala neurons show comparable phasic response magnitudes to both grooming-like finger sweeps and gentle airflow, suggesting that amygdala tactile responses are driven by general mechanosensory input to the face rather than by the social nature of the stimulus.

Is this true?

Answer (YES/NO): NO